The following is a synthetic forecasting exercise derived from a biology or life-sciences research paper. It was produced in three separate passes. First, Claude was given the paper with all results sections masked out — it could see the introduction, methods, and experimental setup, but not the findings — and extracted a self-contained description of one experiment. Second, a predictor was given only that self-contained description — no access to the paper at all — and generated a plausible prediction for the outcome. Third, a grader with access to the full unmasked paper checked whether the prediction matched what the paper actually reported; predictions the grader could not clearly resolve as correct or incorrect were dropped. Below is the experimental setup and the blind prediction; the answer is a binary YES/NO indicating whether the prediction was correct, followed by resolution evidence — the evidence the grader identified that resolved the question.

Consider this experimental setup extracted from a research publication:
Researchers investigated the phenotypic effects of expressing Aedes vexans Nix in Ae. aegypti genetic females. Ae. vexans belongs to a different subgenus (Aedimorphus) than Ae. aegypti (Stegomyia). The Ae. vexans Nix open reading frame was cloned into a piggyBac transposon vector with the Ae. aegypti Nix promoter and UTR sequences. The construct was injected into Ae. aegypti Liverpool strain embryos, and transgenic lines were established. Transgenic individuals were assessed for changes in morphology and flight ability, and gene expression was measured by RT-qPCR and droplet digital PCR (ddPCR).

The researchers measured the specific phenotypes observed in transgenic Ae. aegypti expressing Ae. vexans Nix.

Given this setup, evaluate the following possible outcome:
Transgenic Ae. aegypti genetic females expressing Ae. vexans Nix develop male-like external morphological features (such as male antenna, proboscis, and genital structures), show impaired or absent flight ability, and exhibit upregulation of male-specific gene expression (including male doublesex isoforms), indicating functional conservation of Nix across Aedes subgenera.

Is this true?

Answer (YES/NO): NO